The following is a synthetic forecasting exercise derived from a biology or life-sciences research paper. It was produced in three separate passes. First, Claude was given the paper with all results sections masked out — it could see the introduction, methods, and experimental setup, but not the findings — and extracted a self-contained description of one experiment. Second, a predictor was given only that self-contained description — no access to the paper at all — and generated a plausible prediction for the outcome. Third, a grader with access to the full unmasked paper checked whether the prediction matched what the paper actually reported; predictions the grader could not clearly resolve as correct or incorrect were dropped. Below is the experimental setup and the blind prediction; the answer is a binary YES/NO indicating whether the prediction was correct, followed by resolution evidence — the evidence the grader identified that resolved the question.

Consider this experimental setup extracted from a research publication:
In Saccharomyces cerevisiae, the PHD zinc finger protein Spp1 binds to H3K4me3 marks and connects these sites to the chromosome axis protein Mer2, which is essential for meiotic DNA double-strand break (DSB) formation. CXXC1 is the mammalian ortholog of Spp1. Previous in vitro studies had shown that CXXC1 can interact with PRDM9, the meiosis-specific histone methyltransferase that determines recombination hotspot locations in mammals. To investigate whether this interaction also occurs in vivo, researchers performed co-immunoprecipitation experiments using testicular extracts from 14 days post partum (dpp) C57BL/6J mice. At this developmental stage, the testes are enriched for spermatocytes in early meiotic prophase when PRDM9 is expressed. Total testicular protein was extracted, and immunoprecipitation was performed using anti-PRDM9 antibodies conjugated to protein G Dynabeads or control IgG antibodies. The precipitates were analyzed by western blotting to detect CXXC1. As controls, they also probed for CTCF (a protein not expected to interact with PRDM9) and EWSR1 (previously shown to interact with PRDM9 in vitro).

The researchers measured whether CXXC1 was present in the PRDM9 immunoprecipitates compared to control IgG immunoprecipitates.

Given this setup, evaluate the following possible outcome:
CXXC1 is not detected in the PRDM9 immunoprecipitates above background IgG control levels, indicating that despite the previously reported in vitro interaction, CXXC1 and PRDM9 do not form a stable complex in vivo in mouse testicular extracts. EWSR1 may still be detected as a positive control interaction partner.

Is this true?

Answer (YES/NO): NO